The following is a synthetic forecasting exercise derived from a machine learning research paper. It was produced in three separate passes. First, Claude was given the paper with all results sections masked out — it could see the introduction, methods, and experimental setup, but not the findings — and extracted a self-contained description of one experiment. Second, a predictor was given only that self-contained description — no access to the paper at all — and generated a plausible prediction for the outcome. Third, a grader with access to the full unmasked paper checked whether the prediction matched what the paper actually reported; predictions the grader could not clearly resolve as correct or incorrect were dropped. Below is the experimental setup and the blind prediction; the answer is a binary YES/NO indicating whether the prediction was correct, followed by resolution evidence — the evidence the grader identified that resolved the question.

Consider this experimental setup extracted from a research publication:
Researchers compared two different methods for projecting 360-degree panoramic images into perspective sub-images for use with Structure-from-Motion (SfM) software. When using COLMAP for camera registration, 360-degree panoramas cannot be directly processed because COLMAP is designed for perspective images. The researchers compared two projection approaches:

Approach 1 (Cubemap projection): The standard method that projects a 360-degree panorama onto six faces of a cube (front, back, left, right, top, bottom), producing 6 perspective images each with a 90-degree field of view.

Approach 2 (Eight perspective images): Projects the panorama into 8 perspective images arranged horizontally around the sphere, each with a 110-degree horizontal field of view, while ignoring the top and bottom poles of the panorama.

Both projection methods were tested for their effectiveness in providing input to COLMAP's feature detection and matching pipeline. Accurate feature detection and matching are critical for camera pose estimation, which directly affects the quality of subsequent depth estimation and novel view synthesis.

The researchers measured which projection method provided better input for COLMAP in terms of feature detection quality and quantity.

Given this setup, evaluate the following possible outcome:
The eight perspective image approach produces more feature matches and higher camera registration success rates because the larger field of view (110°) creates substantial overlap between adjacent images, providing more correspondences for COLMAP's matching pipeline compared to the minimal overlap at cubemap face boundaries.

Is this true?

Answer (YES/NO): YES